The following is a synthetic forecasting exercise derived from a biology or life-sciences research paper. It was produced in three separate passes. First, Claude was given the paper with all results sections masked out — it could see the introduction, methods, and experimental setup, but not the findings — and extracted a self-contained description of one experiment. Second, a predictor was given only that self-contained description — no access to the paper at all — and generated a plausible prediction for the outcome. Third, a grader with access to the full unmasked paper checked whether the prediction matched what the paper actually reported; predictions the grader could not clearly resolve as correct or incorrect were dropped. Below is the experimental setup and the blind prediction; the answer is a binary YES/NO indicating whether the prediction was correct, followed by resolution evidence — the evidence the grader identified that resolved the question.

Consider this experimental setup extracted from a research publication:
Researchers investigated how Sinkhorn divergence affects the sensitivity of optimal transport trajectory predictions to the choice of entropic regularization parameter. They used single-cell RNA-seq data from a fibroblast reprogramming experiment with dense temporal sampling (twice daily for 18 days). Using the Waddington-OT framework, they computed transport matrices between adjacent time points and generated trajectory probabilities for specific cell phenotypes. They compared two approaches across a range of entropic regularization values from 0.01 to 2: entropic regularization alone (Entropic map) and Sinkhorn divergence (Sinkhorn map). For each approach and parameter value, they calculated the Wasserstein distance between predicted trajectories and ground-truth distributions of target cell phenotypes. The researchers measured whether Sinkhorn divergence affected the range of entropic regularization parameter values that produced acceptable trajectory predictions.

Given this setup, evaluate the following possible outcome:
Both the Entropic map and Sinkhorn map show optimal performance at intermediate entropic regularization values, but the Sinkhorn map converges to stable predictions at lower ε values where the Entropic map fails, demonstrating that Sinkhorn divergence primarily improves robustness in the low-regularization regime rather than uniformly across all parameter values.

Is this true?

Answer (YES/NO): NO